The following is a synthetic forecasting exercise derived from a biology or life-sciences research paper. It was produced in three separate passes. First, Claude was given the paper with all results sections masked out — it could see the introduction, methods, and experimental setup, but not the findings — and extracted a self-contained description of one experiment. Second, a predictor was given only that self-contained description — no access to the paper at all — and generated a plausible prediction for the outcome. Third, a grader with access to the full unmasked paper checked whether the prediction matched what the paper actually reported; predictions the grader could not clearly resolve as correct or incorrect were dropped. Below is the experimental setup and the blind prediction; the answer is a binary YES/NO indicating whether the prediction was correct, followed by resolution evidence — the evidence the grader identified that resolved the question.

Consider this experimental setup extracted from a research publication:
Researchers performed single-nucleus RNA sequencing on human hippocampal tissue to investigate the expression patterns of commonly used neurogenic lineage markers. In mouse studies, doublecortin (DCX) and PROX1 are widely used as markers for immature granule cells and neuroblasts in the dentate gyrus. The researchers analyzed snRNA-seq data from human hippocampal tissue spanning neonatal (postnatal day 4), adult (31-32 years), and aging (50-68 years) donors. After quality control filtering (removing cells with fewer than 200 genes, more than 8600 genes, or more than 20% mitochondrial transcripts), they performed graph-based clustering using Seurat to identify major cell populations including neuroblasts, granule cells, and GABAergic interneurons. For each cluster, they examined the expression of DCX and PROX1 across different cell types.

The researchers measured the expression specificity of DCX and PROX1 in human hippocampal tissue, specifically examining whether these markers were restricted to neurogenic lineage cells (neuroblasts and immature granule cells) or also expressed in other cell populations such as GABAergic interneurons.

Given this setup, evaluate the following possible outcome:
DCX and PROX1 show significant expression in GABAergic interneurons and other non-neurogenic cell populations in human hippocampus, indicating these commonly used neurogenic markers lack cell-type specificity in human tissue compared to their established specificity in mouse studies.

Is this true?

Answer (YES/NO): YES